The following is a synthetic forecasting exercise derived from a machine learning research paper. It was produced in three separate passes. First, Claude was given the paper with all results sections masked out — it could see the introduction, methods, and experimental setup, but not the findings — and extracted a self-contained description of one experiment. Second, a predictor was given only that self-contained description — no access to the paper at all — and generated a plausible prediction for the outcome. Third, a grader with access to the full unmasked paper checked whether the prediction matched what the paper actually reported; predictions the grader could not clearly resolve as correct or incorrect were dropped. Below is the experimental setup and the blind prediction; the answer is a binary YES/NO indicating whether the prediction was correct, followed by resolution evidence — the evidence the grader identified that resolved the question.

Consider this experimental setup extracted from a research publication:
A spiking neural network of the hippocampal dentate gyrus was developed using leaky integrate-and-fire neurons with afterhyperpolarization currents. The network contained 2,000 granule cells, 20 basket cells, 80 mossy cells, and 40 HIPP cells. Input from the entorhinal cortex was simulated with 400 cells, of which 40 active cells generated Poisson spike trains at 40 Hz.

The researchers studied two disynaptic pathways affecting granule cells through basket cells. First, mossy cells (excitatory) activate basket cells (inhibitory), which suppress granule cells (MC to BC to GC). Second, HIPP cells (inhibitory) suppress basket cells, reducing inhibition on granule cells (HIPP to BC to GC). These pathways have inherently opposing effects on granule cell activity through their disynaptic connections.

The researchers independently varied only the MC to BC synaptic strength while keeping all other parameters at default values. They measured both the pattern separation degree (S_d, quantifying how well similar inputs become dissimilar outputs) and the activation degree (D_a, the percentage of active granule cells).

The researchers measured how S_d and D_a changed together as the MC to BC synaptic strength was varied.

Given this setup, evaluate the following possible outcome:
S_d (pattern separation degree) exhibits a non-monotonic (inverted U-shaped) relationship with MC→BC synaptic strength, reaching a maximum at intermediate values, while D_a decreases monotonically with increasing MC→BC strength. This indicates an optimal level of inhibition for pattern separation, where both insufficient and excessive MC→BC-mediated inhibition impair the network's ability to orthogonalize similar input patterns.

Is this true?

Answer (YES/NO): NO